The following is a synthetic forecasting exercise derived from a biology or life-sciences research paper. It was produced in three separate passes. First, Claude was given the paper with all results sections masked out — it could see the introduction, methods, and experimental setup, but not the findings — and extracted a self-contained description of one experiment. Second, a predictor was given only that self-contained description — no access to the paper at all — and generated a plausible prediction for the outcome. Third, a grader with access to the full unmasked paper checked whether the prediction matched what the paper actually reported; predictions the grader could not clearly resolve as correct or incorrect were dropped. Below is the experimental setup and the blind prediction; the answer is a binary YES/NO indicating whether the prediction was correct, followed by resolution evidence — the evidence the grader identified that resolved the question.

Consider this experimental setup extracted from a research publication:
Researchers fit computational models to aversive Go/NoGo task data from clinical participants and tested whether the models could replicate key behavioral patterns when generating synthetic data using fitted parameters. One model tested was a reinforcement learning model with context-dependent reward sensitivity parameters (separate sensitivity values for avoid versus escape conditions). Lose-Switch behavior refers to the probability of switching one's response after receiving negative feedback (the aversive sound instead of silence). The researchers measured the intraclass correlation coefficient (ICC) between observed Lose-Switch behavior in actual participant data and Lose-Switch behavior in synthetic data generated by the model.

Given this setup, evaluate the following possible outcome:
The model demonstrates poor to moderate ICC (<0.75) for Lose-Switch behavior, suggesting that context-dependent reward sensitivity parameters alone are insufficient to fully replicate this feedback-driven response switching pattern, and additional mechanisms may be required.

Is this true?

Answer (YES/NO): YES